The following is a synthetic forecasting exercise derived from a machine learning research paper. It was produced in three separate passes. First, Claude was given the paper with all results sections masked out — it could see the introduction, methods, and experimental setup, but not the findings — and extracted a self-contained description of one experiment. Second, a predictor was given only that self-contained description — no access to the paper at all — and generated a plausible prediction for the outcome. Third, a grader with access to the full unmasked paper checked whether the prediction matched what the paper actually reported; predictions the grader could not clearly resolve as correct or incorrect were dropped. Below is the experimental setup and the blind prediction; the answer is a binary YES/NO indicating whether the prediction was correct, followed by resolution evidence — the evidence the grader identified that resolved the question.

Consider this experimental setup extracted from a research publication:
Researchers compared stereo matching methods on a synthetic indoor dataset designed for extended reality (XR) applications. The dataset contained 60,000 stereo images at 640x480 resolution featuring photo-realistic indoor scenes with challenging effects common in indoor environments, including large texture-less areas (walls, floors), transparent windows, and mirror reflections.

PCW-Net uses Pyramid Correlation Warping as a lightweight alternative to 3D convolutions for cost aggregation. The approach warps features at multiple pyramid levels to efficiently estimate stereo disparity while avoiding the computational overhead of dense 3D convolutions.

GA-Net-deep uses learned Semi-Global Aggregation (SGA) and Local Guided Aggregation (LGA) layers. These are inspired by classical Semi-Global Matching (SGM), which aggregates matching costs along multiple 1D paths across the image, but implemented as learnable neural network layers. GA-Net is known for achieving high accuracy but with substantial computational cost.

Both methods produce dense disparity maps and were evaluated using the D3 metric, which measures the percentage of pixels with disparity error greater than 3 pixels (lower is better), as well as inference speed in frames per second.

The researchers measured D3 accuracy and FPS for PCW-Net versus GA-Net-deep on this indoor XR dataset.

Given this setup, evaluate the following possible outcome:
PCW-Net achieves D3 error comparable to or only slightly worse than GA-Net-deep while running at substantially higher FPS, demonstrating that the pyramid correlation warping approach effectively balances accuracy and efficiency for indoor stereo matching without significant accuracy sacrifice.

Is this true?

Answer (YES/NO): NO